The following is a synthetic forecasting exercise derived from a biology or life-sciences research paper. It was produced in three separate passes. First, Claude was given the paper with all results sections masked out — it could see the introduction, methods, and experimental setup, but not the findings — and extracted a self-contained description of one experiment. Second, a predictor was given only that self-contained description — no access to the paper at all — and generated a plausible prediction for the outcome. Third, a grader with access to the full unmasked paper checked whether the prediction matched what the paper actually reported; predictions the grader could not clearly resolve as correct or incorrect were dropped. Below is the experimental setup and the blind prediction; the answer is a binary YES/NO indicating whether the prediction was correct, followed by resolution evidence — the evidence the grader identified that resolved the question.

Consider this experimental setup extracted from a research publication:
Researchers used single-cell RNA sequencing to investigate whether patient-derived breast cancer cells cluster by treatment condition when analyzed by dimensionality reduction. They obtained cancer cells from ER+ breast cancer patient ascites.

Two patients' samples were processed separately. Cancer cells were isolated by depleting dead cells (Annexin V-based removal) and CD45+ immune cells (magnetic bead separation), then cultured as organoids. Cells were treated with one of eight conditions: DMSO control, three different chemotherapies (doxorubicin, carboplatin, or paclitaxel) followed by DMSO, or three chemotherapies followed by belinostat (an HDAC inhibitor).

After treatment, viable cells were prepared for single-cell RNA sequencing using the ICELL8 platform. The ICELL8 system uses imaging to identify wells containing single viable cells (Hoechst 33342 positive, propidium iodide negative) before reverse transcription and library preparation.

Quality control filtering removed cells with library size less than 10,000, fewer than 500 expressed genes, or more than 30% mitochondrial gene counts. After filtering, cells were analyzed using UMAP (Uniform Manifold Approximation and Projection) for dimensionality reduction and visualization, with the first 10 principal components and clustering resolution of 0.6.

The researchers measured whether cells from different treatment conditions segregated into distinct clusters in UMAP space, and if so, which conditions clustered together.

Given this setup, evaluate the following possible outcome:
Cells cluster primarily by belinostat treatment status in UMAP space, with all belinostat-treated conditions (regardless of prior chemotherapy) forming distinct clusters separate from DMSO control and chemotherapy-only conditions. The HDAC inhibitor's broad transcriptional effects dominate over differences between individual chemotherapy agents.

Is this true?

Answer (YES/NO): NO